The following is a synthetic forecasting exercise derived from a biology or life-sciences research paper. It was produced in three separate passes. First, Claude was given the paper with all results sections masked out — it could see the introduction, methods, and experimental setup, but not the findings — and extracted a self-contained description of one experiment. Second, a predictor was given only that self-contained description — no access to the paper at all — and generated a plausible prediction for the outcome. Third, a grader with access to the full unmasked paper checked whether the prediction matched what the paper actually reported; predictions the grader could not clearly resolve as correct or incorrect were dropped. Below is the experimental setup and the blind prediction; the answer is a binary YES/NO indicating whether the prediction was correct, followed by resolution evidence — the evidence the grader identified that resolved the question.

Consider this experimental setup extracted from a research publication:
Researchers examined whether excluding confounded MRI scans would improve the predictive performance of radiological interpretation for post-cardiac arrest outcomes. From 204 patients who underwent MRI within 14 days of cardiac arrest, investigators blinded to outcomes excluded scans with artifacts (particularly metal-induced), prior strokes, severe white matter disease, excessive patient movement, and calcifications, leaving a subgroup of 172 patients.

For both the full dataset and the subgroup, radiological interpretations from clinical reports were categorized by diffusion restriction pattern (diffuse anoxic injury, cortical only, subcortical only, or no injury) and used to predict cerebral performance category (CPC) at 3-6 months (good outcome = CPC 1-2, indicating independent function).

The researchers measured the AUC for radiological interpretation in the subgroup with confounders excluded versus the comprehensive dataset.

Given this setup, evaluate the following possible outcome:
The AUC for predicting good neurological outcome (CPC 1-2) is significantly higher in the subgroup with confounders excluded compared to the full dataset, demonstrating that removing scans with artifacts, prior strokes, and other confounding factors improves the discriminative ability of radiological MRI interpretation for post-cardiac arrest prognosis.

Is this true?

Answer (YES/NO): NO